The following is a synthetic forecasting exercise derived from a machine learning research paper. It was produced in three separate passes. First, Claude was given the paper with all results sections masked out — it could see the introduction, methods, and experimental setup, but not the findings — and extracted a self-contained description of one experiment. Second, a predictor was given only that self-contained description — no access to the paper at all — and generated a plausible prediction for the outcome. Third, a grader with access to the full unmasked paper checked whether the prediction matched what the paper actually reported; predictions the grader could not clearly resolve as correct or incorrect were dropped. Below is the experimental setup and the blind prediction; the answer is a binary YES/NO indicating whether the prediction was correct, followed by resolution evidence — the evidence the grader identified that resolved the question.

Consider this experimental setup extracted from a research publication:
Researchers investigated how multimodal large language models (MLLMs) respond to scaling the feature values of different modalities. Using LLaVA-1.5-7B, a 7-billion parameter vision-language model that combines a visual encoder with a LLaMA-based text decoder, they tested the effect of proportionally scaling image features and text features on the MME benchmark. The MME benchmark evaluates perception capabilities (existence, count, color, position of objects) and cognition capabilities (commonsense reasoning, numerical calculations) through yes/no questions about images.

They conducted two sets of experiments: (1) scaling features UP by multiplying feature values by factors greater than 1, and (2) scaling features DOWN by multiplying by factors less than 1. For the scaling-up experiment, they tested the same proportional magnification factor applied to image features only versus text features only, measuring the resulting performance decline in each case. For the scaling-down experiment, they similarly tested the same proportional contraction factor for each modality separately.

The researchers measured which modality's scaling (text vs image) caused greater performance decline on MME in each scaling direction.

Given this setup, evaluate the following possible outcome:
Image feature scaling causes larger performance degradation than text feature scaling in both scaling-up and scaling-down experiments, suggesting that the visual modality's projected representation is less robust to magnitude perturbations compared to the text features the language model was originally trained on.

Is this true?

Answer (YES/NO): NO